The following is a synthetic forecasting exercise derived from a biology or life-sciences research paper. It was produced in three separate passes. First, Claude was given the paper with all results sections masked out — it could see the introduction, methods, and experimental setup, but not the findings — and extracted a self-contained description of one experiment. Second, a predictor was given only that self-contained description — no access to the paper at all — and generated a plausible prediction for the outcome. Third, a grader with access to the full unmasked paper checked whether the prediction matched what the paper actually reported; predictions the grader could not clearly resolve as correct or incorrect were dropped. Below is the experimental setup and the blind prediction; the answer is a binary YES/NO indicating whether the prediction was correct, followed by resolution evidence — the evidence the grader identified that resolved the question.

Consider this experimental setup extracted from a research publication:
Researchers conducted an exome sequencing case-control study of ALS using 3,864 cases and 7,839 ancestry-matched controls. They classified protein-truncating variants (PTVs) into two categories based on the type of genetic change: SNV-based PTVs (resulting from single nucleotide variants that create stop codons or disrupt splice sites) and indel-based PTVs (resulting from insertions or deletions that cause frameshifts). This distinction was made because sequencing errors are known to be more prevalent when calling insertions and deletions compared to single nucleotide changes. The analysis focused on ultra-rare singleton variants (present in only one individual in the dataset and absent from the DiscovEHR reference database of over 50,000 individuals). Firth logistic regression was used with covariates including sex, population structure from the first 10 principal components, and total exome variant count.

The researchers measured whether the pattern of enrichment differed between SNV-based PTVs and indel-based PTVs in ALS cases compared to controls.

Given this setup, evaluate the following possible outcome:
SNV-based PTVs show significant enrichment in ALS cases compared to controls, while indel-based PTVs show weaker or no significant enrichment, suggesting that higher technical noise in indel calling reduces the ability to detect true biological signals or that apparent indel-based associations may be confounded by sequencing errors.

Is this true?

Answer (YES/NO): NO